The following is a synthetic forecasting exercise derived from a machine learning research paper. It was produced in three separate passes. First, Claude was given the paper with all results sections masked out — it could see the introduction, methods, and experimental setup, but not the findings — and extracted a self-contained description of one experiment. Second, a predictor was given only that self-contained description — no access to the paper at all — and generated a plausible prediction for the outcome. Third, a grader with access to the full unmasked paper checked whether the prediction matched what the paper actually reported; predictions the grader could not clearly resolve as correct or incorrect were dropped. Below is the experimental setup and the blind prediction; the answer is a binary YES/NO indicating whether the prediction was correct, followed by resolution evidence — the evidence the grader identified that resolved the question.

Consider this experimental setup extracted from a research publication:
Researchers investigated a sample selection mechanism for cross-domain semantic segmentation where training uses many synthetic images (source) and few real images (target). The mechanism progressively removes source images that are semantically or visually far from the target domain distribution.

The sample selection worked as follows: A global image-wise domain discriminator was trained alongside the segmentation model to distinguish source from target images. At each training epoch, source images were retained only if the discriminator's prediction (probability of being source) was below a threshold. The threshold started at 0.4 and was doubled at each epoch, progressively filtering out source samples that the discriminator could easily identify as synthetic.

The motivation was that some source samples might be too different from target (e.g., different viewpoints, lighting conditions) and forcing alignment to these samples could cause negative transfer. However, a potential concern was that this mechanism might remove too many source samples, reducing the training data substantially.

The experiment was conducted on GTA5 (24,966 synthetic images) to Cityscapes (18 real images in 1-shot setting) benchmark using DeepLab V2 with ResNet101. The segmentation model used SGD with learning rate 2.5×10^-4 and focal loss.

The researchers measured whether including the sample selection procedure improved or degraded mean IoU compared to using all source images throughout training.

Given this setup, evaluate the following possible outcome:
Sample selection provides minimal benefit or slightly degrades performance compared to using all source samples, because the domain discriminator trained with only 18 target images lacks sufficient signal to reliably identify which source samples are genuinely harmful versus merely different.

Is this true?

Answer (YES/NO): NO